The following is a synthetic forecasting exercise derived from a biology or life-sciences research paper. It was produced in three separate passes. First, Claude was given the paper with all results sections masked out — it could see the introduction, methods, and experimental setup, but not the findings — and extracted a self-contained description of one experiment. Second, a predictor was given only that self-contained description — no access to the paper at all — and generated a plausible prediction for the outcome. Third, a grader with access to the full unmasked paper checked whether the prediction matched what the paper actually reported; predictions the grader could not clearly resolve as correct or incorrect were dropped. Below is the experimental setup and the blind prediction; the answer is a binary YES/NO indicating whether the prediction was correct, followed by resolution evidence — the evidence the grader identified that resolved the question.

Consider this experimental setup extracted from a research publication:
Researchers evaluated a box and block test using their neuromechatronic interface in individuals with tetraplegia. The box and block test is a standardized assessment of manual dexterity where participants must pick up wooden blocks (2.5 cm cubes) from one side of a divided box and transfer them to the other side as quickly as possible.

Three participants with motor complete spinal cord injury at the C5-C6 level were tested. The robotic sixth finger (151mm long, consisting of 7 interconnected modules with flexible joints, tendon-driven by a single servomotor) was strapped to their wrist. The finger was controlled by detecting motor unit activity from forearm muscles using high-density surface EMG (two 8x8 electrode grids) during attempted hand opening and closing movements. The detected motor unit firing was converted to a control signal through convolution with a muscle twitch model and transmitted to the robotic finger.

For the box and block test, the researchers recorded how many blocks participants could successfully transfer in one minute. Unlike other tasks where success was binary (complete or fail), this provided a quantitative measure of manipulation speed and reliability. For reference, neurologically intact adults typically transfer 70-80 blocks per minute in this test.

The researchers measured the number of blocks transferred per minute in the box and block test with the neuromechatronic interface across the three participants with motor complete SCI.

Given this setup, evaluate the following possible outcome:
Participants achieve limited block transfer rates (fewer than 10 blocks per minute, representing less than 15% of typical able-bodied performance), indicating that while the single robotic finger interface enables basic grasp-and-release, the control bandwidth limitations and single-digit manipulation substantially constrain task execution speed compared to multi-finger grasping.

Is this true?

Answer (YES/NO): YES